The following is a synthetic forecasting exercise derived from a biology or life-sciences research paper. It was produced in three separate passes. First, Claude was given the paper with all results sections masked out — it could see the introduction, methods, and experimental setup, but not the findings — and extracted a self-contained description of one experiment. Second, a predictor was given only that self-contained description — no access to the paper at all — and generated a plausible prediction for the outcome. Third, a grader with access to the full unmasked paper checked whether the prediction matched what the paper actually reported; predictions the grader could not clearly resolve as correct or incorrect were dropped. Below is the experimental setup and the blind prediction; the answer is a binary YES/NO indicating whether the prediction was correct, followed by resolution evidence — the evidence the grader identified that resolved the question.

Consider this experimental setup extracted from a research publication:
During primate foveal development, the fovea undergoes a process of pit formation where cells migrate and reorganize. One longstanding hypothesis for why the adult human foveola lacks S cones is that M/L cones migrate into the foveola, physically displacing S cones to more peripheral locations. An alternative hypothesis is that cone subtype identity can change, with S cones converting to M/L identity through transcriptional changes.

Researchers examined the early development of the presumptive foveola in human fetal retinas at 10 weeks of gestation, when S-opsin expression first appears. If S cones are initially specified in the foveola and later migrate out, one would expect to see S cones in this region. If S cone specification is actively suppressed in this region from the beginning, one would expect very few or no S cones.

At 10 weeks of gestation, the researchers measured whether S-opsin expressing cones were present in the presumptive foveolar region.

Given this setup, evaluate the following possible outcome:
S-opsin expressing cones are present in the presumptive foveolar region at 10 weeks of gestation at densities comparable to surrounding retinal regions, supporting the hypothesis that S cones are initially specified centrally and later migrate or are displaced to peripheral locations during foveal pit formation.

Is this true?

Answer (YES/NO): NO